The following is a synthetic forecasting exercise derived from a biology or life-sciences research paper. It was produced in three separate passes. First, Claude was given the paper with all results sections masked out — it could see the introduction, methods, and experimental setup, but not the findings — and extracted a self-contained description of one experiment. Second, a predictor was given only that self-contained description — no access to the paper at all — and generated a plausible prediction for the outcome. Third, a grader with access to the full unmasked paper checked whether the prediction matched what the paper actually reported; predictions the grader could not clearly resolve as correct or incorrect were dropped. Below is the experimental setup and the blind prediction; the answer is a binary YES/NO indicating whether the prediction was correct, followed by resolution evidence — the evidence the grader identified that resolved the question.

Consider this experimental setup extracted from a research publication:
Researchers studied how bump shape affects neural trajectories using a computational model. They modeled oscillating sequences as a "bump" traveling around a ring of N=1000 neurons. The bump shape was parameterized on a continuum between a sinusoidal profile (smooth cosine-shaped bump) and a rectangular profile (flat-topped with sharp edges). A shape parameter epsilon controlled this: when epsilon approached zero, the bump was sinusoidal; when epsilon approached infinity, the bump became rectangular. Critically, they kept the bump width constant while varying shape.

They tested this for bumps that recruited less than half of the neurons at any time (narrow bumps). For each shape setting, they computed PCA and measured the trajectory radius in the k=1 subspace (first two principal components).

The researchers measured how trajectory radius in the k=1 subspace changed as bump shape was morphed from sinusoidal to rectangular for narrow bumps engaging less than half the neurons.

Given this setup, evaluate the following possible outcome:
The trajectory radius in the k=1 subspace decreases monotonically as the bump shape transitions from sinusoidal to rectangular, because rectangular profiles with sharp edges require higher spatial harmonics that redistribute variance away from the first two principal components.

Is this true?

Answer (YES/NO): NO